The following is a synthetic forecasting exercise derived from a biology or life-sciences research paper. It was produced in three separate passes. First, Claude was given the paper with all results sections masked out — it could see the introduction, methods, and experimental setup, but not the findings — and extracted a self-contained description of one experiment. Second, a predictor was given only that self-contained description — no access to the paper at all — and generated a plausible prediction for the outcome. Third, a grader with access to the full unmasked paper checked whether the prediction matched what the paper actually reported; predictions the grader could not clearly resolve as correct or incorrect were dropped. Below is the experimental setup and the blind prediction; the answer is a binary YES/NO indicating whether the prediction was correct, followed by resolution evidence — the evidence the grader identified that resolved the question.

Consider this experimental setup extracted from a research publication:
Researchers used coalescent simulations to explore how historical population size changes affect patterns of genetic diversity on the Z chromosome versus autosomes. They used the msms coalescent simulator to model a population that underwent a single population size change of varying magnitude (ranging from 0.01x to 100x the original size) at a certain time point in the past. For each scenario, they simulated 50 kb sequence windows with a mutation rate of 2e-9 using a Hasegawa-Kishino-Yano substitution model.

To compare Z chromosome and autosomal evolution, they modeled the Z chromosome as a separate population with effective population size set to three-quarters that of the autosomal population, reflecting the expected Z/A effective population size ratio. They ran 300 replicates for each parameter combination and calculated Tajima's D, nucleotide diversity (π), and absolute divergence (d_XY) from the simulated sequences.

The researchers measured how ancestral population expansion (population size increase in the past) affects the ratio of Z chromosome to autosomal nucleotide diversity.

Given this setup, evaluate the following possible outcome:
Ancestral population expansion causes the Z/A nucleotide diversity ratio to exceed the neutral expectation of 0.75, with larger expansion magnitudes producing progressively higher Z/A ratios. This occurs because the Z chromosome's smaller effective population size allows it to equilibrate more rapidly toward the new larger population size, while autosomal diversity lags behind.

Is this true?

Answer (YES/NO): YES